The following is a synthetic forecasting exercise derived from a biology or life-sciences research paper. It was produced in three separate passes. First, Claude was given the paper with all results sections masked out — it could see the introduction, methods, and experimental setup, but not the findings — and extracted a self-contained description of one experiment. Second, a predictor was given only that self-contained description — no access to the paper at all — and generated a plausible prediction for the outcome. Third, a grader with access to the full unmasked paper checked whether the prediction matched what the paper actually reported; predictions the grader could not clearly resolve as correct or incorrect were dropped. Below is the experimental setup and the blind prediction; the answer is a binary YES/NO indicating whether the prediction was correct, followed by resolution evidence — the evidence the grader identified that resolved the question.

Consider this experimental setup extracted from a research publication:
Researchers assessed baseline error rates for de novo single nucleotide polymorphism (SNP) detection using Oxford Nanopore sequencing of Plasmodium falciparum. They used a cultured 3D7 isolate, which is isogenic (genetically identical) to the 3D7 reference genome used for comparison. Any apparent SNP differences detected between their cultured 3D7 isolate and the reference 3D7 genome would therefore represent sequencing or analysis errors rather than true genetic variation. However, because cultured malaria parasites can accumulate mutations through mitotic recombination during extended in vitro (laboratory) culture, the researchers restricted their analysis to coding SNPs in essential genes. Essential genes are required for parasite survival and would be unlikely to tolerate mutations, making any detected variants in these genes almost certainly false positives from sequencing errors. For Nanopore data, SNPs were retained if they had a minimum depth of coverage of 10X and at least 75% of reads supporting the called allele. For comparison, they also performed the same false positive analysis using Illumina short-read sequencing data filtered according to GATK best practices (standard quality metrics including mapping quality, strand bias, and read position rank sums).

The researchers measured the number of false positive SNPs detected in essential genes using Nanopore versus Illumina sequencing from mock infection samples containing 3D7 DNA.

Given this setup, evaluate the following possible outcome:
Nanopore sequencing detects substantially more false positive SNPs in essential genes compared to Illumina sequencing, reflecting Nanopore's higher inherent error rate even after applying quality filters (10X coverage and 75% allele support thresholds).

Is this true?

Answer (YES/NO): YES